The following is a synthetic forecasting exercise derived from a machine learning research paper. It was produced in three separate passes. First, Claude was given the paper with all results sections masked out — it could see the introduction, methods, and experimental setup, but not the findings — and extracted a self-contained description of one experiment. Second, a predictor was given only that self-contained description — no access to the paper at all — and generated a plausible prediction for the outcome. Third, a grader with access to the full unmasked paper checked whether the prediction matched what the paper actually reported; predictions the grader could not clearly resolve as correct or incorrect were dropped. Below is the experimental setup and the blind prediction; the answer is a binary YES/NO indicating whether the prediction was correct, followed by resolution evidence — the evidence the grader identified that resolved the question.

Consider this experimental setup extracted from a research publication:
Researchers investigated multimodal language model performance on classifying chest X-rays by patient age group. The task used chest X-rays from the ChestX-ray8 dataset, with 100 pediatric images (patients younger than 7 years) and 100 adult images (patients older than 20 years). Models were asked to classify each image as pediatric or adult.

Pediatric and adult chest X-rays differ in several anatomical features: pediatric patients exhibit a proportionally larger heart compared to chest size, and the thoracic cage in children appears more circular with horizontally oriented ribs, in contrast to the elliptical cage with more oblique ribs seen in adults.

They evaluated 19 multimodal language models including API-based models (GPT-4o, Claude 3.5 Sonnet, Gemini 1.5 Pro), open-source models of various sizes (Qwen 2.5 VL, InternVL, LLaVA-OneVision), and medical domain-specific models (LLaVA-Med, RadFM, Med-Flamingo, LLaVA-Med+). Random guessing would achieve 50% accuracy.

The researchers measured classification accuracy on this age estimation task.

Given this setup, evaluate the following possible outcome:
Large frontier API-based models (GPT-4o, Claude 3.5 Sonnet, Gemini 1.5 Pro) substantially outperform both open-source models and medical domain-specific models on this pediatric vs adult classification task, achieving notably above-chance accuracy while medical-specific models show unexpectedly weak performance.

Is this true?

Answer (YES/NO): NO